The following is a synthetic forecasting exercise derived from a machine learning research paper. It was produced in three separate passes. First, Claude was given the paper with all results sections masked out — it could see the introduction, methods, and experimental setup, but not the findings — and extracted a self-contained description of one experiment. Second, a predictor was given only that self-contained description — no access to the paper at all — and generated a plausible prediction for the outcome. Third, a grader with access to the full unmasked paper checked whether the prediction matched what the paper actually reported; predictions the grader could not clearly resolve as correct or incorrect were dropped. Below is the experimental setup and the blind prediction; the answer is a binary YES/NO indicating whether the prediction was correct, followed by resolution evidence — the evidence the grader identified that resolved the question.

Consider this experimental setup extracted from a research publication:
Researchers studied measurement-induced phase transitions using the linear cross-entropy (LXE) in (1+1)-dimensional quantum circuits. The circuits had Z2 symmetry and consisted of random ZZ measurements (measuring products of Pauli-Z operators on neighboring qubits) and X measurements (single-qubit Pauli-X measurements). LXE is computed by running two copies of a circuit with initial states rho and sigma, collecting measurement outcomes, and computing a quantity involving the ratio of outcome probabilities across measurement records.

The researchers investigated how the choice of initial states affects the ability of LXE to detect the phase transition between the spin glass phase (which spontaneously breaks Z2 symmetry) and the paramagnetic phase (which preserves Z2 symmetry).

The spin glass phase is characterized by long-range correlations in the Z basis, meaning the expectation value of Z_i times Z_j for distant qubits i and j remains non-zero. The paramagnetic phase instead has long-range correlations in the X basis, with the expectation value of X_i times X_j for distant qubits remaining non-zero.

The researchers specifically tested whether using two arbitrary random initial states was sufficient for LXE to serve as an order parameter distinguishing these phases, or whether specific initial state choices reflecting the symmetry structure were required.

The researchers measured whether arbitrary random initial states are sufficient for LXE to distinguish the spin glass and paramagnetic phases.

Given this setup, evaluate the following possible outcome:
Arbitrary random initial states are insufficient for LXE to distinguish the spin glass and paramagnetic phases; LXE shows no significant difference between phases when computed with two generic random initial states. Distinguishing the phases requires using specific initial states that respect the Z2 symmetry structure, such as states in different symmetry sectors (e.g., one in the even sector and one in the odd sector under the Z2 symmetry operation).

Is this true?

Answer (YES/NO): YES